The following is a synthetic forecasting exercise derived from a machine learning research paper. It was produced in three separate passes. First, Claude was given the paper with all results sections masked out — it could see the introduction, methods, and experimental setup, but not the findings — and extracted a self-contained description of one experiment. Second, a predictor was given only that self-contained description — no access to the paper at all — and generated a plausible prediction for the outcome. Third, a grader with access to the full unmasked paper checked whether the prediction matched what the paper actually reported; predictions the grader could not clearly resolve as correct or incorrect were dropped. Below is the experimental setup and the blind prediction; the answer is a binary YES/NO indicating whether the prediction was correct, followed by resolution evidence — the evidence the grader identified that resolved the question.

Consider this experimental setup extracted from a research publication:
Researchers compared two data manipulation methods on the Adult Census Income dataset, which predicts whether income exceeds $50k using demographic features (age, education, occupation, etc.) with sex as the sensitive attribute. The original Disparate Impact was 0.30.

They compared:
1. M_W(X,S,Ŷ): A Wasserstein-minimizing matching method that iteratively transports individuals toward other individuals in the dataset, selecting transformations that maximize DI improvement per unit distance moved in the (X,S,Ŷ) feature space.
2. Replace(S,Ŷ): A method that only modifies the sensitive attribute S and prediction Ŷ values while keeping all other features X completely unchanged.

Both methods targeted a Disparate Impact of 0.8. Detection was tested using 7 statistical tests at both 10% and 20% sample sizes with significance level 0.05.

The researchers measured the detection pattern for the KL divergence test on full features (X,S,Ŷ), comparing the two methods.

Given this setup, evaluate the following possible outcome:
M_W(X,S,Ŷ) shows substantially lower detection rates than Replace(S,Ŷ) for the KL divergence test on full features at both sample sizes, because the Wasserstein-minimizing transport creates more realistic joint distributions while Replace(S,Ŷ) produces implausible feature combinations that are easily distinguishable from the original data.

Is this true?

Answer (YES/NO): NO